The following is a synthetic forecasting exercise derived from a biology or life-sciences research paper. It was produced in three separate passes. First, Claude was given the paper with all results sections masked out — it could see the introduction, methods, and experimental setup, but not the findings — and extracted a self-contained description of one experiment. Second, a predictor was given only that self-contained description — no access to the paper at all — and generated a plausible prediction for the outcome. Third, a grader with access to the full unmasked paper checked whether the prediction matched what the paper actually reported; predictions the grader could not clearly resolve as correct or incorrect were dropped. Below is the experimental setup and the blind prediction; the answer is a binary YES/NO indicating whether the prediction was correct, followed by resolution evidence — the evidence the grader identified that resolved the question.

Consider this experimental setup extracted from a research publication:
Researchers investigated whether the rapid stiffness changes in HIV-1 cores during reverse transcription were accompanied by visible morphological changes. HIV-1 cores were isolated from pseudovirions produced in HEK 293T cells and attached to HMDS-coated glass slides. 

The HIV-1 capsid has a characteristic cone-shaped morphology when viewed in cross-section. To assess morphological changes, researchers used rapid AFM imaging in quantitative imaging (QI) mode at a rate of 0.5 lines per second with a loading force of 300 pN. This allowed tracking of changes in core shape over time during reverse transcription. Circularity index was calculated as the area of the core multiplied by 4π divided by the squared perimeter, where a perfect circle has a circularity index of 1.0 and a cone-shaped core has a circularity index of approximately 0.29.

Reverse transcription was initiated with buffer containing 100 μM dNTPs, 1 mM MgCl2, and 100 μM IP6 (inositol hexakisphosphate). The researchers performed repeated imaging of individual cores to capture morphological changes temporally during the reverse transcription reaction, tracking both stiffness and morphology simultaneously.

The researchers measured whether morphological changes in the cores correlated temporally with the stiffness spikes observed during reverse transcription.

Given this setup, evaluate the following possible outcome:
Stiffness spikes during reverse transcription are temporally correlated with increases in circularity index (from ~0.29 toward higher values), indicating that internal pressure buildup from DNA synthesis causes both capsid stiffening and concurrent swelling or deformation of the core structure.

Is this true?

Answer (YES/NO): YES